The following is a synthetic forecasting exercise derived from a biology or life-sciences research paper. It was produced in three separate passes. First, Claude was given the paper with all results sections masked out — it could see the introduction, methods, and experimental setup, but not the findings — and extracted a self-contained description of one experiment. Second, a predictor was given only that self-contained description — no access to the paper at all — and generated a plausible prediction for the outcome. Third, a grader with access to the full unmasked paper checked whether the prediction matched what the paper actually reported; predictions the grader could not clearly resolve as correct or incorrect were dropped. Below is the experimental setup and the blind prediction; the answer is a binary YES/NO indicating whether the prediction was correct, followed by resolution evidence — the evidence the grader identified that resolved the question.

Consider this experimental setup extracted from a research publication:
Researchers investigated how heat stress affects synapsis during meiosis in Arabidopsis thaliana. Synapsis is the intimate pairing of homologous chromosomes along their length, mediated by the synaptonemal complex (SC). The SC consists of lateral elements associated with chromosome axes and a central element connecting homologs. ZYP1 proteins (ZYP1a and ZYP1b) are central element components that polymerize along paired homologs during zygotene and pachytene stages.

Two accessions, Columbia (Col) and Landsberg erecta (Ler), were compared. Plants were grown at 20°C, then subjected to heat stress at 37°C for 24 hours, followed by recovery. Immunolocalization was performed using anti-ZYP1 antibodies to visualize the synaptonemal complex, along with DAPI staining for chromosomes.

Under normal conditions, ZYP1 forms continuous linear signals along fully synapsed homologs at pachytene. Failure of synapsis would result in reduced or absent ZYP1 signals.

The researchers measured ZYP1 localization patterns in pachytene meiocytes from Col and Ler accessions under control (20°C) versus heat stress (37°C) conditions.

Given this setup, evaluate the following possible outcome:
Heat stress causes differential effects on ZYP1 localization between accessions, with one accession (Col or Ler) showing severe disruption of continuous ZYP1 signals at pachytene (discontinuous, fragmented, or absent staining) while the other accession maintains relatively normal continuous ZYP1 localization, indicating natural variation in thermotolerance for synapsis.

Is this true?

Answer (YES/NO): YES